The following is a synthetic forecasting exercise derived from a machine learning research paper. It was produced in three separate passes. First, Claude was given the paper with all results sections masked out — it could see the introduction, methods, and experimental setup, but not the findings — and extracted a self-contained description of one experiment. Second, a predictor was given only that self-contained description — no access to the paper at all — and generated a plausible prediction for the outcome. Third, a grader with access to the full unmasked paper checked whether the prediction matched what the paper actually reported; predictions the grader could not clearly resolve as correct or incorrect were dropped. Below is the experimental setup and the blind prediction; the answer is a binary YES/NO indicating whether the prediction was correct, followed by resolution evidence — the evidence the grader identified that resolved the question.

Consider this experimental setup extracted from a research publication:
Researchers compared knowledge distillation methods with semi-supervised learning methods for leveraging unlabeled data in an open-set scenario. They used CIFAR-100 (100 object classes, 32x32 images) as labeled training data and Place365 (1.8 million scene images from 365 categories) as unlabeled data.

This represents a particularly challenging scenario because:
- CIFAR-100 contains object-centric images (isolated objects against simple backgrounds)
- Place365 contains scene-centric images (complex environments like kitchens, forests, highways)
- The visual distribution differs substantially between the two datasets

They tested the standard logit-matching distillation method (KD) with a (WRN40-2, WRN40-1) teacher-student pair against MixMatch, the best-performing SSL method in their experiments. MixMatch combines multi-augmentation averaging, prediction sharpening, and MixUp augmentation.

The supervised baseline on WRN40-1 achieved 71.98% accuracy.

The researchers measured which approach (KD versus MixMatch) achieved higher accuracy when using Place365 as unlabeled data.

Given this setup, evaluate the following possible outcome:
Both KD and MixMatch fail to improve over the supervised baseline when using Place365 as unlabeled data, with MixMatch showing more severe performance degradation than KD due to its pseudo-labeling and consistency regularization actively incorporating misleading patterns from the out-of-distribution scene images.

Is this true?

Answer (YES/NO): NO